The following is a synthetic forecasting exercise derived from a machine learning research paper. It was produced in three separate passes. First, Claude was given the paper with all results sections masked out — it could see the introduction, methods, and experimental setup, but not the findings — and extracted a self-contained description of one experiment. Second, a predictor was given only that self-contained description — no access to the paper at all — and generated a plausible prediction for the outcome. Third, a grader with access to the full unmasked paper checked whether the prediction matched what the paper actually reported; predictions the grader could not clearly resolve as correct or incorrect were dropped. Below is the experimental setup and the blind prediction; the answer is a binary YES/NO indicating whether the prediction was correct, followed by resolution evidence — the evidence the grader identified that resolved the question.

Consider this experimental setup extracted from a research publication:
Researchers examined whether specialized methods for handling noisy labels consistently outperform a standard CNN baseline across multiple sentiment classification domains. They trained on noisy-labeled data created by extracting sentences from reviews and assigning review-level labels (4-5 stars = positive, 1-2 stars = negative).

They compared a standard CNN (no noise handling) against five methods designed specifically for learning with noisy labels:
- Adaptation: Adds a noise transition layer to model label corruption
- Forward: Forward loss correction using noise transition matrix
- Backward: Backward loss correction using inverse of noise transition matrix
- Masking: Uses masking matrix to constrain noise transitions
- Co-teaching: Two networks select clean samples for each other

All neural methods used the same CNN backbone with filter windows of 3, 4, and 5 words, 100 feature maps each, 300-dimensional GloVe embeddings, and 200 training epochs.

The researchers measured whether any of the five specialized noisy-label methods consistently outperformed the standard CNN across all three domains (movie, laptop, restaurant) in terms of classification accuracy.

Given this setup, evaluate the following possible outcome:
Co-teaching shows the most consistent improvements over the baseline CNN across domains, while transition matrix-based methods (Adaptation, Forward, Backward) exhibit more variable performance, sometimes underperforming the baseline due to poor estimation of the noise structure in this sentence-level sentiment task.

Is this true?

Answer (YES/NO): NO